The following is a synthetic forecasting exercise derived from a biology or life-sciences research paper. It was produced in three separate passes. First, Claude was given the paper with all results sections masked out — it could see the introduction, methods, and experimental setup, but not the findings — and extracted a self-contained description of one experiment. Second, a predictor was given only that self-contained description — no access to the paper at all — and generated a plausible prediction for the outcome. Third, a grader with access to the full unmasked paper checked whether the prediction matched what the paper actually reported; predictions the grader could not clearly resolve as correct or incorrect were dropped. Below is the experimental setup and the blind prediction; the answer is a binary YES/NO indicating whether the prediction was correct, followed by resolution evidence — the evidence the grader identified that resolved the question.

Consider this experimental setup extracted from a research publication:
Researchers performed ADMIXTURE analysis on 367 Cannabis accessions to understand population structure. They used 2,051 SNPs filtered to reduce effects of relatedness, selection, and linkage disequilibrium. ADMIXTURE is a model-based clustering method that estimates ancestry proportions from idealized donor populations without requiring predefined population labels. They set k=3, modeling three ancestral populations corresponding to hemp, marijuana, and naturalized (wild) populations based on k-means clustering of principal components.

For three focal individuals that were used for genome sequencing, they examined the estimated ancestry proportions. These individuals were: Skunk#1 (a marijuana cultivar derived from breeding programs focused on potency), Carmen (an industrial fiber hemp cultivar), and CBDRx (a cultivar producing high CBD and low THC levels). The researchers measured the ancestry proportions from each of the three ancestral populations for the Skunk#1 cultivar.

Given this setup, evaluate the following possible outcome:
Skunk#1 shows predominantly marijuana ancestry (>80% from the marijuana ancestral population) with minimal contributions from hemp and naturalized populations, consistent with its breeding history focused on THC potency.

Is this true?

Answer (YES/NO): NO